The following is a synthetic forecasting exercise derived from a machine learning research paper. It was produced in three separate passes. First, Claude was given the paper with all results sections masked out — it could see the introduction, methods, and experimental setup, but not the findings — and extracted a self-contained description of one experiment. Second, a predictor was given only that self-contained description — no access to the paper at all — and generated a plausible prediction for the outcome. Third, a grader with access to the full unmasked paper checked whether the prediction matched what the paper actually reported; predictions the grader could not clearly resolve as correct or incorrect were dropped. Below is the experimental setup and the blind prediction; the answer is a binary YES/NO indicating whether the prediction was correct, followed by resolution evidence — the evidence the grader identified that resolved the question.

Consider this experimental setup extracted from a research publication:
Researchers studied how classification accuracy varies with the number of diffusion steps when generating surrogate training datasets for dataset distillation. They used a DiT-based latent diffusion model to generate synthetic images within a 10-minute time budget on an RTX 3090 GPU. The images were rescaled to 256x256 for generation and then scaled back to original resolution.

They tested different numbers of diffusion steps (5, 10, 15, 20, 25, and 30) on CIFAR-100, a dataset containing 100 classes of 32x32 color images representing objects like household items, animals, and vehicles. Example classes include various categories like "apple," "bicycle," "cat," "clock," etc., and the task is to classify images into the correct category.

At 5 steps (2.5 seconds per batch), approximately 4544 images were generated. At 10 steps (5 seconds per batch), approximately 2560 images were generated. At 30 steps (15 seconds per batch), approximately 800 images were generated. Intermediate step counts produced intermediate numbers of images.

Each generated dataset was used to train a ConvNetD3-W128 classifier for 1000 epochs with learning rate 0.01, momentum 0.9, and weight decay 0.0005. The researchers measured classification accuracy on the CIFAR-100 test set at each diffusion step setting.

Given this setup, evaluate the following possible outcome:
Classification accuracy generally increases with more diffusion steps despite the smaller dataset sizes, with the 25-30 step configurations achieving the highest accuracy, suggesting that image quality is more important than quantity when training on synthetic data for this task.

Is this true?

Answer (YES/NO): NO